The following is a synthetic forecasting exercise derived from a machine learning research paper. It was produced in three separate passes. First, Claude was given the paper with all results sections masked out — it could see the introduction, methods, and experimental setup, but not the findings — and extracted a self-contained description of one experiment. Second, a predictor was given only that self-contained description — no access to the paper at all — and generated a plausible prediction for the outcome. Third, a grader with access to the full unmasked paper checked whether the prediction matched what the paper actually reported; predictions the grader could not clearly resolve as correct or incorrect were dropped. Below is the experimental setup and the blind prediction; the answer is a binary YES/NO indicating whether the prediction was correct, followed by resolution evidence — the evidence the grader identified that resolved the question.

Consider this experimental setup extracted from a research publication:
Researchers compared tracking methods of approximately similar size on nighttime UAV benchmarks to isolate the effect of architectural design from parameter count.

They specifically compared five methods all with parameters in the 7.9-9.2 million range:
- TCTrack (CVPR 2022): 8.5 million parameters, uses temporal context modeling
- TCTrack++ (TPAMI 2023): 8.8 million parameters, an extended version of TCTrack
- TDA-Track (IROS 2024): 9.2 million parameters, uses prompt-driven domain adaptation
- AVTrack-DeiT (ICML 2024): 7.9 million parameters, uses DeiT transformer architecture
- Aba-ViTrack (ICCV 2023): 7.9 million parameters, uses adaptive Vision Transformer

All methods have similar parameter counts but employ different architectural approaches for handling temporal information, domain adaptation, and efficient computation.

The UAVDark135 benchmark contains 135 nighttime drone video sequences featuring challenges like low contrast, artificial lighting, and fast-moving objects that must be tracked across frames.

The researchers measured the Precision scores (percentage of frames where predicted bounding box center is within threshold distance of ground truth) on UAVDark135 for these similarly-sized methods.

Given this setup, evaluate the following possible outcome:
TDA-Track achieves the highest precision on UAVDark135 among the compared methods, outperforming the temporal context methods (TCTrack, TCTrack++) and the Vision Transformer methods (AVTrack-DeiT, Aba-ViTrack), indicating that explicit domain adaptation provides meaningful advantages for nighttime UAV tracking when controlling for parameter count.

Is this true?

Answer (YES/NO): NO